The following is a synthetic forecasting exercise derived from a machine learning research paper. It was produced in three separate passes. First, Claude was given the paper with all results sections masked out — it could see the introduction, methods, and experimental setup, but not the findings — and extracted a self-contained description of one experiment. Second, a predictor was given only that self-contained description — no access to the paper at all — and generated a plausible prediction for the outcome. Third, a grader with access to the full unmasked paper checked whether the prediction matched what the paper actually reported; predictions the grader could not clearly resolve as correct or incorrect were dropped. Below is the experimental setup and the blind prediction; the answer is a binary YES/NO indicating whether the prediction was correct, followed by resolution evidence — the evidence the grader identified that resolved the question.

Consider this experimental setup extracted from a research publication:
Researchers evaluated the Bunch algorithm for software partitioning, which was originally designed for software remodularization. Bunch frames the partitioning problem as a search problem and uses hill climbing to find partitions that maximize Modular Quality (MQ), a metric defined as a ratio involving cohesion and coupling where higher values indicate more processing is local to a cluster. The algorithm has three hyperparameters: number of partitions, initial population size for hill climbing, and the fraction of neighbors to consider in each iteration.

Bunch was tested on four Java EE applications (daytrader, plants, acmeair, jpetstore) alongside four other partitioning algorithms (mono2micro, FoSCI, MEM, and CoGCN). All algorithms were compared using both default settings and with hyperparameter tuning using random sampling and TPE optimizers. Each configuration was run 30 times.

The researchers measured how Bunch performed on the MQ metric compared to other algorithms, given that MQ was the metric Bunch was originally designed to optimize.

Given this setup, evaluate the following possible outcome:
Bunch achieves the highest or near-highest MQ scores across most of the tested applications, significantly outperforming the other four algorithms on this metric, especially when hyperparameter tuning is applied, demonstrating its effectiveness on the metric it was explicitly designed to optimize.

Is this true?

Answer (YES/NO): NO